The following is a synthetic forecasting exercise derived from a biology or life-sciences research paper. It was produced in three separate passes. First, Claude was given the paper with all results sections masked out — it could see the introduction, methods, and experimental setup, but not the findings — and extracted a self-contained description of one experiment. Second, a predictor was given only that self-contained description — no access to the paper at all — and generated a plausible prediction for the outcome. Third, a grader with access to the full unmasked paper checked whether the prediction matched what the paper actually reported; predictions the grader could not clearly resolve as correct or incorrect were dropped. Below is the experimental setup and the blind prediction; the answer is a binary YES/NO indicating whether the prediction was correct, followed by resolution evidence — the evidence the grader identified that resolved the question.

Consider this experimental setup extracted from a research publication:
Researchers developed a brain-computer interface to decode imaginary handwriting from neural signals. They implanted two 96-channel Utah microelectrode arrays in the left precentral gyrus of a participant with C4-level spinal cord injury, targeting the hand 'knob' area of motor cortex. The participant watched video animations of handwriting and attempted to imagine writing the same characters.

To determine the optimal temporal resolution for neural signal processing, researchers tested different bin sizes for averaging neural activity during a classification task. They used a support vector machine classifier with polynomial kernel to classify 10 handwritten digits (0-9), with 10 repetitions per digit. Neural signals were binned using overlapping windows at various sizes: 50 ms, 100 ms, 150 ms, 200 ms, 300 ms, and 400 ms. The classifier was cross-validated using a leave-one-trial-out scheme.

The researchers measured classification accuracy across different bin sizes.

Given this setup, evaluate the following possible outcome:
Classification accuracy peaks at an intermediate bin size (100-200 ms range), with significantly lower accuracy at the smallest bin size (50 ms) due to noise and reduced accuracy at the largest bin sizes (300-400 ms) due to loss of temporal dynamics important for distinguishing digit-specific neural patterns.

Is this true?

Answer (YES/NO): YES